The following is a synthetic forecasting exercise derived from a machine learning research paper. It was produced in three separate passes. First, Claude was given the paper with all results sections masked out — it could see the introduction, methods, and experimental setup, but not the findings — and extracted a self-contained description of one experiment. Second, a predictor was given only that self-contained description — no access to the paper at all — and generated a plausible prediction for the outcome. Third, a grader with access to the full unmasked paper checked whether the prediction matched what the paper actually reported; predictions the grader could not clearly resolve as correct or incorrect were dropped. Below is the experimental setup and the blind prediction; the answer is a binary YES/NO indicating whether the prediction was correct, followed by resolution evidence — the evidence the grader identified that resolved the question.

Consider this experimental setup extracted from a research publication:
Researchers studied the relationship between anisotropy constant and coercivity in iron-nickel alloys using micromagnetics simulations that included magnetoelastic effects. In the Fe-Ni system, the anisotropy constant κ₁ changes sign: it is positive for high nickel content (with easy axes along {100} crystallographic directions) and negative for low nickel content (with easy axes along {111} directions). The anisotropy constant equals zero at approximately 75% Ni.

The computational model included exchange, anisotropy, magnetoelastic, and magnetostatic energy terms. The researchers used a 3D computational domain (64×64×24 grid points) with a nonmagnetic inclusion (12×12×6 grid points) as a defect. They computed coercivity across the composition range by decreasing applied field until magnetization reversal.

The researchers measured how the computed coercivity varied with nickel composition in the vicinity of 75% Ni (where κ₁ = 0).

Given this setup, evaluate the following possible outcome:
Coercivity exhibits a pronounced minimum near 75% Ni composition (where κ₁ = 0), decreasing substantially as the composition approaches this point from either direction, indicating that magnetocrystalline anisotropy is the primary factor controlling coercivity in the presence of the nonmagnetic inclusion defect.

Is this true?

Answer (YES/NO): NO